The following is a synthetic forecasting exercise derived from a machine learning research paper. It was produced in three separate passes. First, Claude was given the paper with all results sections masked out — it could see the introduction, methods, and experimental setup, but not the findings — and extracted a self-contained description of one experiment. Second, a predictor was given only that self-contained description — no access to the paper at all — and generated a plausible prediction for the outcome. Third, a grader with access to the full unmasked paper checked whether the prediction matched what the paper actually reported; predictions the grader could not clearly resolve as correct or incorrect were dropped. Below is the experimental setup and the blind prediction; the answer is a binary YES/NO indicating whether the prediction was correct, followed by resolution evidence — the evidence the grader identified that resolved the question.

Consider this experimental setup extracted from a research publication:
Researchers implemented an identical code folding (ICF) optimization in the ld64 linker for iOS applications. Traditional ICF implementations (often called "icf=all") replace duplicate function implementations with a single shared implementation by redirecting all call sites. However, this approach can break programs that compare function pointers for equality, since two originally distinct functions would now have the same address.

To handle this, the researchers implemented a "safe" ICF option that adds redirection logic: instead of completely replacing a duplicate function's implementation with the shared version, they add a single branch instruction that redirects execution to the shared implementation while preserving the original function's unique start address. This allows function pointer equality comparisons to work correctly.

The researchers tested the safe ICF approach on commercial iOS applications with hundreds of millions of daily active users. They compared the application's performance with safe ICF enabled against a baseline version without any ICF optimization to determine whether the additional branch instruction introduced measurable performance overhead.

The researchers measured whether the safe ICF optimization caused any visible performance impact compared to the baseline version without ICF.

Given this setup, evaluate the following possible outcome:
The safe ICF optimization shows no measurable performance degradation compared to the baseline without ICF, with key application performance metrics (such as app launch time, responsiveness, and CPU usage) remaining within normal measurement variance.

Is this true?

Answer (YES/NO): YES